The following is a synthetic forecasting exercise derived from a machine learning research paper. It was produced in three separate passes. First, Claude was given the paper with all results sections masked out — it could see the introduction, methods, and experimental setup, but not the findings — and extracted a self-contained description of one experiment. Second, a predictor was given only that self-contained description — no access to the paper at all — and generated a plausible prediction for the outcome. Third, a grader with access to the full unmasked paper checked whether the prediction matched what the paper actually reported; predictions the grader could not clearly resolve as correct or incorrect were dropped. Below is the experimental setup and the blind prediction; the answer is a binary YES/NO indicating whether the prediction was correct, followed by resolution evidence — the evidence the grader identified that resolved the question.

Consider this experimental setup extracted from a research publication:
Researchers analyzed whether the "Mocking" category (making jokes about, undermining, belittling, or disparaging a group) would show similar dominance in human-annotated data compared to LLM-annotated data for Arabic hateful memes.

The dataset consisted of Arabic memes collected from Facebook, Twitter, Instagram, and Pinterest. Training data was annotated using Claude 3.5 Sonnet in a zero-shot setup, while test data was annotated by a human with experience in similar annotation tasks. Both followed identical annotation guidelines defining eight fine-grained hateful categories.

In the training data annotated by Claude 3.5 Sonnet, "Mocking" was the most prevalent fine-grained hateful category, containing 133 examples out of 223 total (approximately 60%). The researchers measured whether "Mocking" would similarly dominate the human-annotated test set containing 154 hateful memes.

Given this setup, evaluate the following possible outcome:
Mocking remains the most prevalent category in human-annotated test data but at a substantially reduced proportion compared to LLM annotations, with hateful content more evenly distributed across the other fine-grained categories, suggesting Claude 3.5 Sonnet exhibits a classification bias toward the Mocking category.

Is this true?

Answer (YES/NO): YES